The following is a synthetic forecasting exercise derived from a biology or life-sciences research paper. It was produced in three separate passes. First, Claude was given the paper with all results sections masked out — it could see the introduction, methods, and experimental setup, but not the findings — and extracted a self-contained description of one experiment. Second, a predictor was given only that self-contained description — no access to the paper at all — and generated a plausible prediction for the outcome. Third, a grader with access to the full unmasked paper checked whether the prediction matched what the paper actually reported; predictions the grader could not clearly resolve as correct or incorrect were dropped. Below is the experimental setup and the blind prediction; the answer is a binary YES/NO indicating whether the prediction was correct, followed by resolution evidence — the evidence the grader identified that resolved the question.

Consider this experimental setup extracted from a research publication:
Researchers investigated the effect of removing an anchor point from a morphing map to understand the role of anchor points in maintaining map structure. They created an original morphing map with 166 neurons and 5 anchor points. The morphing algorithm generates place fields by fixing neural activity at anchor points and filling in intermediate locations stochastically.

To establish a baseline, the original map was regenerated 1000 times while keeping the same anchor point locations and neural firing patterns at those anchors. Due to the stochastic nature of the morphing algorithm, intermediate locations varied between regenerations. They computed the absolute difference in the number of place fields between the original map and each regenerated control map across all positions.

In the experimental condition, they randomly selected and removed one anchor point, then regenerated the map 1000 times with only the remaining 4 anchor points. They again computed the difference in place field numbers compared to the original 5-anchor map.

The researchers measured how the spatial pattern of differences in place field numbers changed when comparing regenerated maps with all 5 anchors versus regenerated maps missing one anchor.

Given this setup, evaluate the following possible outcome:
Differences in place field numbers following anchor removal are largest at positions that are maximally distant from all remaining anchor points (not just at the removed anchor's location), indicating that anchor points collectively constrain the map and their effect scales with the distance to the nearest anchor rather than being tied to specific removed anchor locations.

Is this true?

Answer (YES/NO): NO